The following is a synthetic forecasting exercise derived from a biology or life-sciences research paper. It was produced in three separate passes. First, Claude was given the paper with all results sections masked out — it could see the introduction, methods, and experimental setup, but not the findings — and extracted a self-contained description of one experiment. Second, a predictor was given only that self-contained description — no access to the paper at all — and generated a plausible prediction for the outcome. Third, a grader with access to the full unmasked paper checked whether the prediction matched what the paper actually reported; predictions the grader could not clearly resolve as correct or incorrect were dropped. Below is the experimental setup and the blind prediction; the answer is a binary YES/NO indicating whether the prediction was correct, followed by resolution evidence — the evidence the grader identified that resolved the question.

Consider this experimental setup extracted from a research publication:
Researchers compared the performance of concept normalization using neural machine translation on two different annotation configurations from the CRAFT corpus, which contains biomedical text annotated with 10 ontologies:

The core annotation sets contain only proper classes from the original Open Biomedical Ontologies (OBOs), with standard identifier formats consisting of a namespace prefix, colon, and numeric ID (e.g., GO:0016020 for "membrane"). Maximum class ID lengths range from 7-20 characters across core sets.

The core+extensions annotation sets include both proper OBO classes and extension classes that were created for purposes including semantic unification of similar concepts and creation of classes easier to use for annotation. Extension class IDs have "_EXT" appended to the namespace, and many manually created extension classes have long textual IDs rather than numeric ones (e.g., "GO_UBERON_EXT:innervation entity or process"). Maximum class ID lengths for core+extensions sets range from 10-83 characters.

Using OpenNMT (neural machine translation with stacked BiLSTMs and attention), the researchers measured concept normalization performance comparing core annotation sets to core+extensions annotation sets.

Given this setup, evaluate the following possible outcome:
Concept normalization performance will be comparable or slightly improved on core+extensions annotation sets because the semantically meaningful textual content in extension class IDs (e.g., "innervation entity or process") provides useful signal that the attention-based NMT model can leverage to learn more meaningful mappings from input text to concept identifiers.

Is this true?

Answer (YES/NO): NO